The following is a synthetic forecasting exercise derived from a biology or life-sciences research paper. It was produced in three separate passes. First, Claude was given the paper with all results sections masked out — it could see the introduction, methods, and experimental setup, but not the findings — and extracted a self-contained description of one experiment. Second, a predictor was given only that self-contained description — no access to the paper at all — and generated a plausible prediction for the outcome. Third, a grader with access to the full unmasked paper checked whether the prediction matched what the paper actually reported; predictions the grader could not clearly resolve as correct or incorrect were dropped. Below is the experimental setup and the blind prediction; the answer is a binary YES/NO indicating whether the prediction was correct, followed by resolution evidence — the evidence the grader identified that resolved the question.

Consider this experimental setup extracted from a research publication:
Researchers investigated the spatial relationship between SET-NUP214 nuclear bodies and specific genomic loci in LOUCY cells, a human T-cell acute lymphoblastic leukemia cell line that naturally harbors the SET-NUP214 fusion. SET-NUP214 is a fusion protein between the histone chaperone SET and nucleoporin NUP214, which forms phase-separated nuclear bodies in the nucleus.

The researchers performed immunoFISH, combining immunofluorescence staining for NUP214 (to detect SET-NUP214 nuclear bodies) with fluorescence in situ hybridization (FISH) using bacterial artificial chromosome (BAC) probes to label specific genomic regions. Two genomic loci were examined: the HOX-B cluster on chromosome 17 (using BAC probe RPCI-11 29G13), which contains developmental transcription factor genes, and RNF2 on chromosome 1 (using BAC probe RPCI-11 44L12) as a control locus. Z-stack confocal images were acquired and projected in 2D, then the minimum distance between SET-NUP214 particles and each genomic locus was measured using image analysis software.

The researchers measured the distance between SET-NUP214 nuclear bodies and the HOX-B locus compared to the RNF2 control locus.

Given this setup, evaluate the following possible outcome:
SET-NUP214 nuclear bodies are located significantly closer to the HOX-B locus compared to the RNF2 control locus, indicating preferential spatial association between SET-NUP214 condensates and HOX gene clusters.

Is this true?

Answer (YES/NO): YES